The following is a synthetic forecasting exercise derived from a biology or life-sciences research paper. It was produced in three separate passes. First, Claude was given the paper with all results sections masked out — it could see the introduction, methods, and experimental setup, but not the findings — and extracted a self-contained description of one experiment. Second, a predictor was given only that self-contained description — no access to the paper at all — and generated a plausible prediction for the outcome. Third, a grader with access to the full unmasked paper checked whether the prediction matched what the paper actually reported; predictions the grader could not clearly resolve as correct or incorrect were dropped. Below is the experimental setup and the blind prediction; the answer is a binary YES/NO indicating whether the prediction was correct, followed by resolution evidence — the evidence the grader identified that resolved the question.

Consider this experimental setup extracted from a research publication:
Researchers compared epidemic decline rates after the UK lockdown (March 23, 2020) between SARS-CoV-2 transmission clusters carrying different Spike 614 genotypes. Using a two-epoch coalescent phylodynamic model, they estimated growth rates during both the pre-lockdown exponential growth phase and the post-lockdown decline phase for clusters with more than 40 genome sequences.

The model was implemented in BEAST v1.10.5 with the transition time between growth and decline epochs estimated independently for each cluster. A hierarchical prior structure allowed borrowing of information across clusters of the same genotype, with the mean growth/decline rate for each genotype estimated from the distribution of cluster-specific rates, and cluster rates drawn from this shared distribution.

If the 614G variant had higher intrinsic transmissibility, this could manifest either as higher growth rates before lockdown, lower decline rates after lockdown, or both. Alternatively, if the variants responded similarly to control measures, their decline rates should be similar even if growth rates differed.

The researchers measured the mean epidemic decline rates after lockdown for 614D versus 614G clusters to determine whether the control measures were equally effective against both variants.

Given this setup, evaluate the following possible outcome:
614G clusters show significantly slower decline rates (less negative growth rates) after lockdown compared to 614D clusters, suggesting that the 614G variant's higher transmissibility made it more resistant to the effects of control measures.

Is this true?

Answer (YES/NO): NO